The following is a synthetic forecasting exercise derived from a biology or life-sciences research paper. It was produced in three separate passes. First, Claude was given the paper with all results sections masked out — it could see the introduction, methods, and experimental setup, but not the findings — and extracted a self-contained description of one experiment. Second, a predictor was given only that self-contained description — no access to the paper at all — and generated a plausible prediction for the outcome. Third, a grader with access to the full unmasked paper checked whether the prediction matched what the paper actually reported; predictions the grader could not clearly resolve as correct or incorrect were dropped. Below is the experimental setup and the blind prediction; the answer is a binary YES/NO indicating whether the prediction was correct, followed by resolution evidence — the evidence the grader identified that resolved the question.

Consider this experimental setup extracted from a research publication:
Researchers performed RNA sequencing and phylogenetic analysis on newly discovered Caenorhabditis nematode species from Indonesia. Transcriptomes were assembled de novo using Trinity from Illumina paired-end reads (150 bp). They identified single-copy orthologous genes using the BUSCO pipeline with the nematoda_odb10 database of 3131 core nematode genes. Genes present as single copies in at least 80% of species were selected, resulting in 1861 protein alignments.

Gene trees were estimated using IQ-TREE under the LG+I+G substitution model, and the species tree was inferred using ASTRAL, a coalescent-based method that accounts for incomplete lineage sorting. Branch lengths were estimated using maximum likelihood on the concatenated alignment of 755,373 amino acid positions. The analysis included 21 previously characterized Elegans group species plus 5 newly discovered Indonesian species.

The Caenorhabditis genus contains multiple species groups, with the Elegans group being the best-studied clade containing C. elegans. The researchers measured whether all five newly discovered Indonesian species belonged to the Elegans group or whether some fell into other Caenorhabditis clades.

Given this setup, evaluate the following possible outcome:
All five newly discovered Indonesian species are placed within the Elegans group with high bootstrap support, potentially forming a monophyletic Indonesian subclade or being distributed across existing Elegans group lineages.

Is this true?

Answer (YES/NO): YES